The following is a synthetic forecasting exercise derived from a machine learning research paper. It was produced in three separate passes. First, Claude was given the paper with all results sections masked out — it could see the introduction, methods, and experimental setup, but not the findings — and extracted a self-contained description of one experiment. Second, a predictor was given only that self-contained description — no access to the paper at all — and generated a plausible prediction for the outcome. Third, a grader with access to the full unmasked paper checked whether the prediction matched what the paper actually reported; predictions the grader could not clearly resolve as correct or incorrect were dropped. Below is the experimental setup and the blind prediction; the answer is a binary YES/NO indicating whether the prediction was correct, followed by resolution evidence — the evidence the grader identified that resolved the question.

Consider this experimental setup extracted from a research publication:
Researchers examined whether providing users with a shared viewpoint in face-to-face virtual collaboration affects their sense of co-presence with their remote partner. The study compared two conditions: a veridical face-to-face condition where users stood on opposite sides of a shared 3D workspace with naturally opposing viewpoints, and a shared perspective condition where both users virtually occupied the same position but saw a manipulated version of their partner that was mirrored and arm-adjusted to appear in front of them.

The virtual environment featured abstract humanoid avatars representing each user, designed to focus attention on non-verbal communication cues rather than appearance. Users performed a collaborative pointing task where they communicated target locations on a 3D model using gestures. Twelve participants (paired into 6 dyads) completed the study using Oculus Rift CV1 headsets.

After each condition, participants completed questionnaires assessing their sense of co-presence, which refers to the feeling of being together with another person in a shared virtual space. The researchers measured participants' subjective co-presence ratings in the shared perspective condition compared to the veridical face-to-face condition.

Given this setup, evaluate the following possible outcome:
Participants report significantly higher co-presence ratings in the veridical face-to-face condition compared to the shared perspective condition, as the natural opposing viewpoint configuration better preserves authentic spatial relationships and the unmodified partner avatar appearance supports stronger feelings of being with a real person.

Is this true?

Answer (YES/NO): NO